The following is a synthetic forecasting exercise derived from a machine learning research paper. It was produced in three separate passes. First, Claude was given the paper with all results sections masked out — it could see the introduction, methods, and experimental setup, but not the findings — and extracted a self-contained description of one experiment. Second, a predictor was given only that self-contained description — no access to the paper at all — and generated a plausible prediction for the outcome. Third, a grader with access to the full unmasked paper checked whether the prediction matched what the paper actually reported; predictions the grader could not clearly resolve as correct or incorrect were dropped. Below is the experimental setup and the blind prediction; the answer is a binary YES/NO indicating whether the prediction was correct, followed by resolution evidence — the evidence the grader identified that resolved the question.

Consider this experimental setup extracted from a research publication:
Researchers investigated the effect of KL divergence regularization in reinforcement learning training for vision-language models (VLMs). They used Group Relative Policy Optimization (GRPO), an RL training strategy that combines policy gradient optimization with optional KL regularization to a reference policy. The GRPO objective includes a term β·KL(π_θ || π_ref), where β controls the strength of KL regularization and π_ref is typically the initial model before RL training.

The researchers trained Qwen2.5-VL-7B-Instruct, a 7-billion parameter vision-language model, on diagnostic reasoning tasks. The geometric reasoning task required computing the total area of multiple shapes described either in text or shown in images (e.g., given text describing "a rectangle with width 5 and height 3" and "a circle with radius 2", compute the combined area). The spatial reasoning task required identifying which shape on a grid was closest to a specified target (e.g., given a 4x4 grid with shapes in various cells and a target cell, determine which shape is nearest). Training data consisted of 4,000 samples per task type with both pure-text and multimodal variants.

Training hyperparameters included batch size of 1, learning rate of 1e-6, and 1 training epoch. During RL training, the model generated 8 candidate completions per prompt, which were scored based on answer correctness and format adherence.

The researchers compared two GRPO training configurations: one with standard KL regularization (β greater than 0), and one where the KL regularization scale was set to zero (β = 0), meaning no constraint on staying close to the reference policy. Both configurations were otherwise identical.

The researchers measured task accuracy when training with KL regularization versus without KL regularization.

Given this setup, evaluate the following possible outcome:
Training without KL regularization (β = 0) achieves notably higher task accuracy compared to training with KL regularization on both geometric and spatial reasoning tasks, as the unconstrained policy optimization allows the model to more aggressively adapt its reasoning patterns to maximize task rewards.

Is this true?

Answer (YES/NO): YES